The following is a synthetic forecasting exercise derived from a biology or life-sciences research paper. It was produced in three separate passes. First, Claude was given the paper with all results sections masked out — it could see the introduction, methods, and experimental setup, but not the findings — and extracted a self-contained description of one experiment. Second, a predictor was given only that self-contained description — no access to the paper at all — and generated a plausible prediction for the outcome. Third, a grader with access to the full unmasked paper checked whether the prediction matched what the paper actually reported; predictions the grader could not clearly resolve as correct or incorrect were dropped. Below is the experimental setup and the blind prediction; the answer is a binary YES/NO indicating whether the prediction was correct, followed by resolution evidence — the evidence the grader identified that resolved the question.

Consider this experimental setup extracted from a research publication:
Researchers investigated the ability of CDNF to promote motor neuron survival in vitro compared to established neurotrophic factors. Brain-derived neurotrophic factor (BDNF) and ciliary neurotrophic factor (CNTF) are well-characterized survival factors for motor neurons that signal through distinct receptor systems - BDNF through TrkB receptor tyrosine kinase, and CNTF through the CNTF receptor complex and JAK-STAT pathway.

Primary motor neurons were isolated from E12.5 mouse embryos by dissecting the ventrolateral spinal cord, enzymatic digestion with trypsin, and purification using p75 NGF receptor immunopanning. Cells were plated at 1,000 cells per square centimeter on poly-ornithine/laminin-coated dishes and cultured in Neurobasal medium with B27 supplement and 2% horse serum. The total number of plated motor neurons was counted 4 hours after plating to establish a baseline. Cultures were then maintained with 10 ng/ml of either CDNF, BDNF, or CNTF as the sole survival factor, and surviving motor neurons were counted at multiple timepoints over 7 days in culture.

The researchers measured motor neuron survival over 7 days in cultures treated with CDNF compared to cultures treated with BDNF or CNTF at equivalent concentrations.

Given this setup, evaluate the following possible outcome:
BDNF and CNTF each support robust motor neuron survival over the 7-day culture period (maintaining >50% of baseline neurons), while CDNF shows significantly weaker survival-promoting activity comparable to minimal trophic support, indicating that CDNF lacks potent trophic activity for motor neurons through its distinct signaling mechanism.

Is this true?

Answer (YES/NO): NO